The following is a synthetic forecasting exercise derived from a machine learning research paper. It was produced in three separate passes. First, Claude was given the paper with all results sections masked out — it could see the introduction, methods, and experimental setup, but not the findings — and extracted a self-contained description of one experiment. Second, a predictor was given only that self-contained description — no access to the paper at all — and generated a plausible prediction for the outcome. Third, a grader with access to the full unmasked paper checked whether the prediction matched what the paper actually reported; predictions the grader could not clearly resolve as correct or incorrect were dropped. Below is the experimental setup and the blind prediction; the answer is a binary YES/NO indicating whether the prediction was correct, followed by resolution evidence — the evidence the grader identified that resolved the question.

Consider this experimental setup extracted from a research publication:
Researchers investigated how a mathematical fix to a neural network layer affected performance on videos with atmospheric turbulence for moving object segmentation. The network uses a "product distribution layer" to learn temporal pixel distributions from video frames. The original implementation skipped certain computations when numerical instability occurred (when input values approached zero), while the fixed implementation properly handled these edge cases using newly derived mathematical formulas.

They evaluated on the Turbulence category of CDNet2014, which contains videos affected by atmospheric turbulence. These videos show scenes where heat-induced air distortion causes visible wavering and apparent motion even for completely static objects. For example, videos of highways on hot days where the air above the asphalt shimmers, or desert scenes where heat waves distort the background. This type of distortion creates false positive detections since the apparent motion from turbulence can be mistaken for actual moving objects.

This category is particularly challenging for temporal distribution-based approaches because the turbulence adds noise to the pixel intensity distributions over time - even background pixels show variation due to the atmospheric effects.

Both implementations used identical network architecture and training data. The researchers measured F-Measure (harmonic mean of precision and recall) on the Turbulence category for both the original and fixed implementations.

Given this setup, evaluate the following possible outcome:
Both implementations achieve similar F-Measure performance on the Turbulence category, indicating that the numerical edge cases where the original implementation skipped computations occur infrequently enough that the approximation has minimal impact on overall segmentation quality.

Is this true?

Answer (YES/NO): NO